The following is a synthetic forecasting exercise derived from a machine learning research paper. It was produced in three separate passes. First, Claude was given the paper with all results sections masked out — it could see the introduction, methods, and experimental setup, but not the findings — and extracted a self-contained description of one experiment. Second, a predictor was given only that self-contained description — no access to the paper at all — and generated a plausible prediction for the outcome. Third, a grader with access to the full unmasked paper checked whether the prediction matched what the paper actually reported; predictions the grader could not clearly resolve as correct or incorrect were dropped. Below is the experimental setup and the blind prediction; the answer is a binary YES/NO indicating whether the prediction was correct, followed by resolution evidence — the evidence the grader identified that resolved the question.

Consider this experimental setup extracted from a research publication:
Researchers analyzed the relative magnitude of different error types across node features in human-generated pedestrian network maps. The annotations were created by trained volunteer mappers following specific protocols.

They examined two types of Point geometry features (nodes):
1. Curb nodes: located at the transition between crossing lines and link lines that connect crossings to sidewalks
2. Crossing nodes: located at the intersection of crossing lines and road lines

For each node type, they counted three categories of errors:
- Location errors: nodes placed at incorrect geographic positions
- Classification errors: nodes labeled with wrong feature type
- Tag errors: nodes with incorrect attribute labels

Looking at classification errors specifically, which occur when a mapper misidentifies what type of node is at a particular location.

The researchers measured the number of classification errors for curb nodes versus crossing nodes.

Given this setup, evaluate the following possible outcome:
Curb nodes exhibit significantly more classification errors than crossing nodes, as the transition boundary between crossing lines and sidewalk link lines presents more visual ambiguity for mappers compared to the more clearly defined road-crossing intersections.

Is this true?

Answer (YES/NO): YES